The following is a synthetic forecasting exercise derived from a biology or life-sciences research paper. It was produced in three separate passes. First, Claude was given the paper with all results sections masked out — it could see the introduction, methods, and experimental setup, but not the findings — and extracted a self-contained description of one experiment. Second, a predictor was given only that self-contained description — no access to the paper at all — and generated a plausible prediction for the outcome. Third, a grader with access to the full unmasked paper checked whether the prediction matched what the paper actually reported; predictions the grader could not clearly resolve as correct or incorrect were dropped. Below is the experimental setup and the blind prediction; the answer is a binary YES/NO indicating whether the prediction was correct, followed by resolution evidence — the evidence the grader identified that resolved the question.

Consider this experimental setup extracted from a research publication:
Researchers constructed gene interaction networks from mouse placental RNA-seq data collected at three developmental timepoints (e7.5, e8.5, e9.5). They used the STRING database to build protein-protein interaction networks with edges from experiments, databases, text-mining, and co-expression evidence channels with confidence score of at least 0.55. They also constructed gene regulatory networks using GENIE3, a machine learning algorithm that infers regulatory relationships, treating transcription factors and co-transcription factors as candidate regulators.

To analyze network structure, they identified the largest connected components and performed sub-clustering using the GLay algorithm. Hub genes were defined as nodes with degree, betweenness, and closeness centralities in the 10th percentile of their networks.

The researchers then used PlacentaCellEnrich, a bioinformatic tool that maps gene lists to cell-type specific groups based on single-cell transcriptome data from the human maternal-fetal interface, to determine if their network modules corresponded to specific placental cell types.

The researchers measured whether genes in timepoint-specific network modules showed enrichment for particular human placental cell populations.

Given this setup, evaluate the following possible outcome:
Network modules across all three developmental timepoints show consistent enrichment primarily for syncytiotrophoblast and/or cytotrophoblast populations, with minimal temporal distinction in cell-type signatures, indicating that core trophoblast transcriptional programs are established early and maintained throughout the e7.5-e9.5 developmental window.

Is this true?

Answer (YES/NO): NO